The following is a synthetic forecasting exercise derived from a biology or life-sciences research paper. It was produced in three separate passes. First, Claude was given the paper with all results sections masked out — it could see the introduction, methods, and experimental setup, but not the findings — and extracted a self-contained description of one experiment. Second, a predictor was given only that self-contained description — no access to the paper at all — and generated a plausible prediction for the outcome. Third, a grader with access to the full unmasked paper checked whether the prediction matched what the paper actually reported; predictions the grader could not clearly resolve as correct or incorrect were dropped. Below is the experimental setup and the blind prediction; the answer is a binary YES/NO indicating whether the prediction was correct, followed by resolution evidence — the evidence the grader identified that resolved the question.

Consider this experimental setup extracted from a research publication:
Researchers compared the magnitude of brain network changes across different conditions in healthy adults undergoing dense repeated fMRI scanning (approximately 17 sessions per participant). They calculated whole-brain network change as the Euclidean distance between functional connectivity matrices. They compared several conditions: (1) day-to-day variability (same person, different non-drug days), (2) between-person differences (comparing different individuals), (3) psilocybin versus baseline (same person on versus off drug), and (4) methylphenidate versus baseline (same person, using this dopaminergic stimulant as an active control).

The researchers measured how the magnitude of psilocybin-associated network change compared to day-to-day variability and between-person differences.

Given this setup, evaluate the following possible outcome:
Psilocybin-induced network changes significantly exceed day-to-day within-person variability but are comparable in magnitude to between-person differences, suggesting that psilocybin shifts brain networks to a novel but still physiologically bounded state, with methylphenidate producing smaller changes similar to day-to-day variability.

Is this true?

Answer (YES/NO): YES